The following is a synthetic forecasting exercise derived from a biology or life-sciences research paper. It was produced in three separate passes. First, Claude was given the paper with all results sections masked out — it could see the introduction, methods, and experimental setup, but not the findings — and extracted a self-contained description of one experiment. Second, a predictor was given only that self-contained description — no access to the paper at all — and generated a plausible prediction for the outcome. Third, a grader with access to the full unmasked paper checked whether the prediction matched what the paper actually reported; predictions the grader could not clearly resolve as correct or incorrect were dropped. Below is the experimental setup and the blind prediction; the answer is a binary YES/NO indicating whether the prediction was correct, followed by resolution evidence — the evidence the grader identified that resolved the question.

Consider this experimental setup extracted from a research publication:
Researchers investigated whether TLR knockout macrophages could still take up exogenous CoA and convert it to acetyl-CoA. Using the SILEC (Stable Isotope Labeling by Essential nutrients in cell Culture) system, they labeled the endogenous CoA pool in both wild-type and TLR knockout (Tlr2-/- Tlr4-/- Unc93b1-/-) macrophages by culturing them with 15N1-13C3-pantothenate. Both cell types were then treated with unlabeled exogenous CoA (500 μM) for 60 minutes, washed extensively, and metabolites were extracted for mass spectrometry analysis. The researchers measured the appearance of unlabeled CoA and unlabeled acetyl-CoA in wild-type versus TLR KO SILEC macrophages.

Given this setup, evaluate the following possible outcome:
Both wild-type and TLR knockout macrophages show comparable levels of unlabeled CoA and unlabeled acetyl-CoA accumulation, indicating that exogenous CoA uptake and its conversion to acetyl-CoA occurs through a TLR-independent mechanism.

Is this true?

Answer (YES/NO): NO